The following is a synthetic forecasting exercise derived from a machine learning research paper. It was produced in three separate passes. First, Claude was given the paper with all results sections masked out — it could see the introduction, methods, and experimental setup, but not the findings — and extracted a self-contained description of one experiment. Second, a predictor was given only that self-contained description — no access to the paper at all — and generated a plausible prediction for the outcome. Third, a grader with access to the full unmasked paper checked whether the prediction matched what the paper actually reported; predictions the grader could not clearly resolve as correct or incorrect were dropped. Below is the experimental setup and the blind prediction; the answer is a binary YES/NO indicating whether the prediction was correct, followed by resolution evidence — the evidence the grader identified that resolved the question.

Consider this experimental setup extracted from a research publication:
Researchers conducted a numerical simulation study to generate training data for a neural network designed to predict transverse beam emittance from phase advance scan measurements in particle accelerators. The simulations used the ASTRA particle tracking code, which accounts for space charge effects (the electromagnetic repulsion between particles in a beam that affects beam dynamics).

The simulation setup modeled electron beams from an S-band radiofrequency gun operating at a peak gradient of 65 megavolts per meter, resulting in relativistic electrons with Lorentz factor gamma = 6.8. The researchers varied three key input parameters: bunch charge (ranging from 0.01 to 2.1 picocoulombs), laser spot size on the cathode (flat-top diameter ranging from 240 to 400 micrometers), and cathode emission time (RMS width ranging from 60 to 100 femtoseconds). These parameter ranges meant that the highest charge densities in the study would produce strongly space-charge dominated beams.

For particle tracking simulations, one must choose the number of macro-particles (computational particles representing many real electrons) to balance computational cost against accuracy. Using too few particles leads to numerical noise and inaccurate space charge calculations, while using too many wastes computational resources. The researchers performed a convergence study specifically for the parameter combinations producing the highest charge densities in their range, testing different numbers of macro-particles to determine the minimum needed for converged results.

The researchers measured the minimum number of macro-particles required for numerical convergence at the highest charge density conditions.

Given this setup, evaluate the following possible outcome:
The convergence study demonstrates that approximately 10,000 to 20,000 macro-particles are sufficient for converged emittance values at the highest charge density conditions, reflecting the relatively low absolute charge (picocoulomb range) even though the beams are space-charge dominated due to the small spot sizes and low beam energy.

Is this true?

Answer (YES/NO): YES